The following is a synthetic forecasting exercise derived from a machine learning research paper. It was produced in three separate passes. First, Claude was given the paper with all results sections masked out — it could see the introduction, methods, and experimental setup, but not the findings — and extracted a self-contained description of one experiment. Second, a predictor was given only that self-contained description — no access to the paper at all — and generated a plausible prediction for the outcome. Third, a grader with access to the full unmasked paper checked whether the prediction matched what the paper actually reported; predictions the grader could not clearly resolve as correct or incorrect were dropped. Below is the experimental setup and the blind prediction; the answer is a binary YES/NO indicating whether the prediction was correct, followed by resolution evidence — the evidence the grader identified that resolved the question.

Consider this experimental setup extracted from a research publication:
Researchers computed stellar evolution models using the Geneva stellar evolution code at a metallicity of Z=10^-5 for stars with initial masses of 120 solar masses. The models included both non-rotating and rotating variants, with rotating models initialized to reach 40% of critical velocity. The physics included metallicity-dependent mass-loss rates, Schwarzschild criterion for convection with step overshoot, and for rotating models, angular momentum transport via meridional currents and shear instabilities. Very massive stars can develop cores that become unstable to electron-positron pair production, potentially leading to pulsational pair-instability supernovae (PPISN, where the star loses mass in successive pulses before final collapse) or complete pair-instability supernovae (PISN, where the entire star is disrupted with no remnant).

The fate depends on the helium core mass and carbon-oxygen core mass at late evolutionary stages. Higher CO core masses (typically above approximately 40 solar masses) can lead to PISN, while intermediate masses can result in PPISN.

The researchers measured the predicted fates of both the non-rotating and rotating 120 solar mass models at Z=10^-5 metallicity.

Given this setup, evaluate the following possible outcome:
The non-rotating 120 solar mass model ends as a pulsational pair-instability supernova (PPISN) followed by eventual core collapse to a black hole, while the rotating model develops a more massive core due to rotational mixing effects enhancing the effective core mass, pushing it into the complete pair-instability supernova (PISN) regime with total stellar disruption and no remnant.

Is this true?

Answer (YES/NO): YES